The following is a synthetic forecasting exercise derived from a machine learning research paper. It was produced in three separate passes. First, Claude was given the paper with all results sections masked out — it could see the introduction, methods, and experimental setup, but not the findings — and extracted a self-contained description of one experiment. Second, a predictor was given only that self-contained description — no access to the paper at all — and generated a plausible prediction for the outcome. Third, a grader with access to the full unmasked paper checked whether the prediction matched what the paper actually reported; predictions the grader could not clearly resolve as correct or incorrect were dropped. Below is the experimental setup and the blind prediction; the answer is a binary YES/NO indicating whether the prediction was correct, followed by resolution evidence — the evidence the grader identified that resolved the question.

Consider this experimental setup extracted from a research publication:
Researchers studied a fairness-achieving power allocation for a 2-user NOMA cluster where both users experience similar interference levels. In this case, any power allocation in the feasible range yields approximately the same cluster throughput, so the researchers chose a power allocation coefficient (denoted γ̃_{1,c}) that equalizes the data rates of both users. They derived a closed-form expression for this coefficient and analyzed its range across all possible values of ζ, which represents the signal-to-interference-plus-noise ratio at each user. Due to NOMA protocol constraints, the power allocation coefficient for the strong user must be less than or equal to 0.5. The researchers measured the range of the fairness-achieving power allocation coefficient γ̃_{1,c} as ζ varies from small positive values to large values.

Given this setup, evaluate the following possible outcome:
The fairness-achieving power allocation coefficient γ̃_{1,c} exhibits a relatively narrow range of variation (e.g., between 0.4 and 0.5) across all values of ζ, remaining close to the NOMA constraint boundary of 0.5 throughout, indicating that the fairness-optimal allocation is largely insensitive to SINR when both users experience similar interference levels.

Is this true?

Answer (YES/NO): NO